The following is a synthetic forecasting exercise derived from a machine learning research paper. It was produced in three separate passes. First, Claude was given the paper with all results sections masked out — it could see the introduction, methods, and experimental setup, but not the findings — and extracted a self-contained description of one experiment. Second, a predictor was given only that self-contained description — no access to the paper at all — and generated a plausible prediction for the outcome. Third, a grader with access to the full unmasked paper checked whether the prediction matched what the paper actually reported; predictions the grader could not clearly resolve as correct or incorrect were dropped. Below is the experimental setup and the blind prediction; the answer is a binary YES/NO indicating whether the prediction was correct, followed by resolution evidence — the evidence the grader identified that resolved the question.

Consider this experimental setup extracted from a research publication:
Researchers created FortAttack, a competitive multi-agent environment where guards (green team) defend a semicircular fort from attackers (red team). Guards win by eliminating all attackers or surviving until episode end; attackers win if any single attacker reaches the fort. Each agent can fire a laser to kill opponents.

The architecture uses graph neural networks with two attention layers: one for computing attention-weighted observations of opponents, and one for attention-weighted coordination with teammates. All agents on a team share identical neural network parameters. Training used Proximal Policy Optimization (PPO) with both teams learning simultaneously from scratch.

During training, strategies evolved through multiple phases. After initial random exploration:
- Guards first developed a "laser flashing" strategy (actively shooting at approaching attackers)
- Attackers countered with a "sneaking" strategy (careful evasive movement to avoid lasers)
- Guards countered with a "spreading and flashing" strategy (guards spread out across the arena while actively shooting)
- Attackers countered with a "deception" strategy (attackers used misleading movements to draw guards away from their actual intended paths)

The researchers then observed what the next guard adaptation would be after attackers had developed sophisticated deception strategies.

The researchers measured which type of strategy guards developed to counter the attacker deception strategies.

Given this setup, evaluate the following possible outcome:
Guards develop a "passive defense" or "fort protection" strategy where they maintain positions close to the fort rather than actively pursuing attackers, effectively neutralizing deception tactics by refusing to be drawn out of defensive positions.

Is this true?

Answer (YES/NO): NO